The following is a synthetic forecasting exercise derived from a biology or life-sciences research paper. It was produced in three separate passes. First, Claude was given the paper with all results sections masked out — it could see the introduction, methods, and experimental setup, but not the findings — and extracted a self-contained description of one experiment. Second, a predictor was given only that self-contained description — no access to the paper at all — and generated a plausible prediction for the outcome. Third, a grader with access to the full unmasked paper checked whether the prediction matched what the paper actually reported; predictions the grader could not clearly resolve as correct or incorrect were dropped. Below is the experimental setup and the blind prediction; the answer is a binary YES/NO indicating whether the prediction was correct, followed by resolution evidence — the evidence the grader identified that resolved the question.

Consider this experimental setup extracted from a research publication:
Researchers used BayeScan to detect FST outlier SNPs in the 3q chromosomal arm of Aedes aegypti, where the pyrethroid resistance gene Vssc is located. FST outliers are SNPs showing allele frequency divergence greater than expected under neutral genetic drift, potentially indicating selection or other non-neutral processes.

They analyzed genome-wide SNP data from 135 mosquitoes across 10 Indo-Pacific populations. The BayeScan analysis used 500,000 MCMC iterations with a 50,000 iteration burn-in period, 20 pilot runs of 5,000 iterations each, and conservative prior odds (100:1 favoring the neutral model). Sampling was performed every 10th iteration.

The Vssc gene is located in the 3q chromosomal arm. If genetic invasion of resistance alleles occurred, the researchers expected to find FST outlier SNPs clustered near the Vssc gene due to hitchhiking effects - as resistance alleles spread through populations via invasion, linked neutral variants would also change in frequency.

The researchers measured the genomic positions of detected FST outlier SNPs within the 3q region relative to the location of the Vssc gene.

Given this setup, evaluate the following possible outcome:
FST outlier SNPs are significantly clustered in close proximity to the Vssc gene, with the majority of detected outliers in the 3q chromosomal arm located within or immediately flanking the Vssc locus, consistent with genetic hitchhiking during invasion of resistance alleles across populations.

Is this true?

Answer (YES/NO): YES